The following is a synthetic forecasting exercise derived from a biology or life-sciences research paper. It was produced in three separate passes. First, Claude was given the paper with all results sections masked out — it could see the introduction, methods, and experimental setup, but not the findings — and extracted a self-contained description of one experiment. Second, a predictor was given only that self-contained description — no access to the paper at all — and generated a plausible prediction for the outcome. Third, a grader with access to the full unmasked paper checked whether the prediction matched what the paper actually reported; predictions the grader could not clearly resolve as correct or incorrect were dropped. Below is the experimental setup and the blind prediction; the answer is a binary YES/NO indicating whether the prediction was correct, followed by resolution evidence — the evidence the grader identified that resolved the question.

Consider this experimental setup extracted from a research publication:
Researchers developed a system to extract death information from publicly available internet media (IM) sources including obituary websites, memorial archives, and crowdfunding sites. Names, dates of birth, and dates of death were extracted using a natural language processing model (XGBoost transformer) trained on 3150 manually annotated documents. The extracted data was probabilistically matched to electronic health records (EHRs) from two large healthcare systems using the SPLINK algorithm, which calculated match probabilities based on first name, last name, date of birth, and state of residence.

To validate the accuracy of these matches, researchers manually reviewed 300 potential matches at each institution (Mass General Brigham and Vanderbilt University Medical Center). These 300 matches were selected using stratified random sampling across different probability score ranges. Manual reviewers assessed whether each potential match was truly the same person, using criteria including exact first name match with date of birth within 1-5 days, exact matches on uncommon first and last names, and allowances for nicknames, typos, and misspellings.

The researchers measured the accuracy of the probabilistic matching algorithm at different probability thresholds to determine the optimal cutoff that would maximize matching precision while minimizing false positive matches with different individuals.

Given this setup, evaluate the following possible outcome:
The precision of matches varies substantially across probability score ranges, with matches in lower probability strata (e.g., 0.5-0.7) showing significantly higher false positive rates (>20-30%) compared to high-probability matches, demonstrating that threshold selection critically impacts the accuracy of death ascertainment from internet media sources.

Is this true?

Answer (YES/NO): NO